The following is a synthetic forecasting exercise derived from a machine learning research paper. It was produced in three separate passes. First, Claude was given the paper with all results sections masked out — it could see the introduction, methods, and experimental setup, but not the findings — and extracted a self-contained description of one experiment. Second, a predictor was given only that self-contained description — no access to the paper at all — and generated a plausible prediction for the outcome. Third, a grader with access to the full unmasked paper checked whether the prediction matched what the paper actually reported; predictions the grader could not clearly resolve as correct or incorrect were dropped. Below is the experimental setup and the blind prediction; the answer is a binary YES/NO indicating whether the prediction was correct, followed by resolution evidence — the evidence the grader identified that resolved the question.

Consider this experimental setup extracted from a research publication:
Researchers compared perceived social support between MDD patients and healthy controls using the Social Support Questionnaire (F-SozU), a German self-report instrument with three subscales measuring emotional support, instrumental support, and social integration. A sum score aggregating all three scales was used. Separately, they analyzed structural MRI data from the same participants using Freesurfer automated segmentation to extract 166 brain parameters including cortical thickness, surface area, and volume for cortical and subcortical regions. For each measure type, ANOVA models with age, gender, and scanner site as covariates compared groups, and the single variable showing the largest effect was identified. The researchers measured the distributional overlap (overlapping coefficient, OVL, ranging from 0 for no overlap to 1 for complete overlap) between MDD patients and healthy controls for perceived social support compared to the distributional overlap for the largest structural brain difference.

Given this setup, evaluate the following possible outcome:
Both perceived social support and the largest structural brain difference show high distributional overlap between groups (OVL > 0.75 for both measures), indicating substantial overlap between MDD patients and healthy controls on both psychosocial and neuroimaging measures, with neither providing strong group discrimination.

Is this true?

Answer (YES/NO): NO